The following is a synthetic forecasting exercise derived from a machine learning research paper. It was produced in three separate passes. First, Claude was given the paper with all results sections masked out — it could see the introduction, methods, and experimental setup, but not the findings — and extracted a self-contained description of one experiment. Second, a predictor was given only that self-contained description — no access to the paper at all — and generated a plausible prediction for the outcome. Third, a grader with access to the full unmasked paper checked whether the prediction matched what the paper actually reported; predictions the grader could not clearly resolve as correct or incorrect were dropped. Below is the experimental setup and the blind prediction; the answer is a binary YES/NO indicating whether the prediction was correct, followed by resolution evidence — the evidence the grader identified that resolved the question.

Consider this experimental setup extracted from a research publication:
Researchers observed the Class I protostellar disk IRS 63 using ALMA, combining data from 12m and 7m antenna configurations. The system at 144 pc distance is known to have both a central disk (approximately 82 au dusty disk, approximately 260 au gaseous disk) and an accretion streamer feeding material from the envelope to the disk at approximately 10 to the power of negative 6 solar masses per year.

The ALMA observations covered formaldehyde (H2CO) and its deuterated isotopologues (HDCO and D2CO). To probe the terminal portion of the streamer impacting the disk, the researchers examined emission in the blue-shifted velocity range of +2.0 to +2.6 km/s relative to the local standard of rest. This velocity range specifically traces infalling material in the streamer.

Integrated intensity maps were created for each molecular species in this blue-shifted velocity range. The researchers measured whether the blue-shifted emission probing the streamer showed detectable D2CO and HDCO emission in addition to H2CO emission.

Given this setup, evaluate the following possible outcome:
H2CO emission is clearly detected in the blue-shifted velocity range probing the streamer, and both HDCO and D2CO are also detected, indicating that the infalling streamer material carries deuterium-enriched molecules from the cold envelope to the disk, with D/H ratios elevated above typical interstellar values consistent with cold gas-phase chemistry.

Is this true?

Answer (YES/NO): NO